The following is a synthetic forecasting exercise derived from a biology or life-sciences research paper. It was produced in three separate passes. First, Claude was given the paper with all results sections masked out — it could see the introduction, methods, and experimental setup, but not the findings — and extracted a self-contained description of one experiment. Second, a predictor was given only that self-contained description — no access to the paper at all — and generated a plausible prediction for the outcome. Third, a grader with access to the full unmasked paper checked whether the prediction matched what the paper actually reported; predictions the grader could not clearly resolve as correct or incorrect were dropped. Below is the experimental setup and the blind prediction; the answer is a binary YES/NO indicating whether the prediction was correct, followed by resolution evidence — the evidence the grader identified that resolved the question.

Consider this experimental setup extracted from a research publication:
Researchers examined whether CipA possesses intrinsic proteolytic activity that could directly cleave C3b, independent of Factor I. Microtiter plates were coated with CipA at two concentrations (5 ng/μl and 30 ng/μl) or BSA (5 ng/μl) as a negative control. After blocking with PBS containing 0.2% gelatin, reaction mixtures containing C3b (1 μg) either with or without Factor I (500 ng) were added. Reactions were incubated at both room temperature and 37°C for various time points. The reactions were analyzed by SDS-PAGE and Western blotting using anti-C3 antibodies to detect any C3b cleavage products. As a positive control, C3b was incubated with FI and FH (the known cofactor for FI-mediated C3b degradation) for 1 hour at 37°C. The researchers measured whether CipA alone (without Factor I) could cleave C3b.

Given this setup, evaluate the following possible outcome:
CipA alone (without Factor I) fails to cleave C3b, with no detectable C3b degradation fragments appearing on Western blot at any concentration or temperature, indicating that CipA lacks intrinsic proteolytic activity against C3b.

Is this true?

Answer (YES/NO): YES